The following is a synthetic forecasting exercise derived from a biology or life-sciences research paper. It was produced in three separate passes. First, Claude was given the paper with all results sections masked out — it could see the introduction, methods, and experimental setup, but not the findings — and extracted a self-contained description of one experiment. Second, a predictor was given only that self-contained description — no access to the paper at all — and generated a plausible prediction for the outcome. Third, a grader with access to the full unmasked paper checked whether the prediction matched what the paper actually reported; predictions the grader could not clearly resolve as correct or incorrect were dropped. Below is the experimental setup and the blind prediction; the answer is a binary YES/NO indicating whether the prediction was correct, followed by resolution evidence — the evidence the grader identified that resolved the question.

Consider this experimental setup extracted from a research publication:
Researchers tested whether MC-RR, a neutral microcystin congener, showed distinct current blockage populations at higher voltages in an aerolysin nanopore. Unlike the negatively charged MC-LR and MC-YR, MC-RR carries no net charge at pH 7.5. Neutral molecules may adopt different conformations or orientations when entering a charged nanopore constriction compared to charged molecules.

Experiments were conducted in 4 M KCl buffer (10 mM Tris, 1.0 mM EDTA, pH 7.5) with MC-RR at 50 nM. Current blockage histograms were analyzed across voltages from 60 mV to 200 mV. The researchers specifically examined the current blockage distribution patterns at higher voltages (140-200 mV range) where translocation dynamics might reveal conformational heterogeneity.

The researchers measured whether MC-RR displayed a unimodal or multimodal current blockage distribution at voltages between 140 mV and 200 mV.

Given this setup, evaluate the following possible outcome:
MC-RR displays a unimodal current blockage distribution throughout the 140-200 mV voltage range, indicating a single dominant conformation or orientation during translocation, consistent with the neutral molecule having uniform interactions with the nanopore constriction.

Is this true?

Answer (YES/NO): NO